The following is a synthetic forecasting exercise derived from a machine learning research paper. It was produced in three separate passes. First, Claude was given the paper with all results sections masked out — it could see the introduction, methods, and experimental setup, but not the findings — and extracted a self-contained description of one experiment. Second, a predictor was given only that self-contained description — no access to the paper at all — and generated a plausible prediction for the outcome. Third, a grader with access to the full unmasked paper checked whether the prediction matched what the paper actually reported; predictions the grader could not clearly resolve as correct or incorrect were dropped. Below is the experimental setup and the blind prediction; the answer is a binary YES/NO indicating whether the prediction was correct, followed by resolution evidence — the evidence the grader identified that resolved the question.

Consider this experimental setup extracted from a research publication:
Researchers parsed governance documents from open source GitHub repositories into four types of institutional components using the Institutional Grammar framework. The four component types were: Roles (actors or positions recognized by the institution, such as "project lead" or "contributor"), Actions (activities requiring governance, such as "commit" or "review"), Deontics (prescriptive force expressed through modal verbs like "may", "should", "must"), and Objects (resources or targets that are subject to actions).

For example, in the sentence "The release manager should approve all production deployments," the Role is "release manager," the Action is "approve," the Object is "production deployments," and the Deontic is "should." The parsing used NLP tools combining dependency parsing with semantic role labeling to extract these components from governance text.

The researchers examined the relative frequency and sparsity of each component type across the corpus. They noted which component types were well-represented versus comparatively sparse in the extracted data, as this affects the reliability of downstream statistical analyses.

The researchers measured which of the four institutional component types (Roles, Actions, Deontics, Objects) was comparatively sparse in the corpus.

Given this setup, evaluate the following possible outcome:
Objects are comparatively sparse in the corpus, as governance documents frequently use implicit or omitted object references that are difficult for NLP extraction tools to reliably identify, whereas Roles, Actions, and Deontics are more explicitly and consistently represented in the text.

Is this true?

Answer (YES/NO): YES